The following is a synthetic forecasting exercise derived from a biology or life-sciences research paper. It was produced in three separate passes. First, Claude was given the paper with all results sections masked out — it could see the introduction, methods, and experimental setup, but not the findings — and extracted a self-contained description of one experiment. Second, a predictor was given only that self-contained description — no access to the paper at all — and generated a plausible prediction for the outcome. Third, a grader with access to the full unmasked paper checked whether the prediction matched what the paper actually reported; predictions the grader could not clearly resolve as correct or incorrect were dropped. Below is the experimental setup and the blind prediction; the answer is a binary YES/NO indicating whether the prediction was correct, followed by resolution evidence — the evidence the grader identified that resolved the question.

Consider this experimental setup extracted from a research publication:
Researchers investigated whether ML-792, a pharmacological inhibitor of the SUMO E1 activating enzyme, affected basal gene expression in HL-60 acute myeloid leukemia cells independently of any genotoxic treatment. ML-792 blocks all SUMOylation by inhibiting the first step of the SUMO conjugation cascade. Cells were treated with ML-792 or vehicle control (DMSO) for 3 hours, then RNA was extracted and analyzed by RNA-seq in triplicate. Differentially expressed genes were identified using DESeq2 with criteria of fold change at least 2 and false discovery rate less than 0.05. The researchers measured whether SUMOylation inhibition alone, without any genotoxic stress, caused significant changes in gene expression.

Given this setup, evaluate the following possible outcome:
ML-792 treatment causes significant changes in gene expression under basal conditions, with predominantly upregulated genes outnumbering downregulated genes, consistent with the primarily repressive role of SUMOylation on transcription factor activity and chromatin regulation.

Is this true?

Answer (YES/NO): NO